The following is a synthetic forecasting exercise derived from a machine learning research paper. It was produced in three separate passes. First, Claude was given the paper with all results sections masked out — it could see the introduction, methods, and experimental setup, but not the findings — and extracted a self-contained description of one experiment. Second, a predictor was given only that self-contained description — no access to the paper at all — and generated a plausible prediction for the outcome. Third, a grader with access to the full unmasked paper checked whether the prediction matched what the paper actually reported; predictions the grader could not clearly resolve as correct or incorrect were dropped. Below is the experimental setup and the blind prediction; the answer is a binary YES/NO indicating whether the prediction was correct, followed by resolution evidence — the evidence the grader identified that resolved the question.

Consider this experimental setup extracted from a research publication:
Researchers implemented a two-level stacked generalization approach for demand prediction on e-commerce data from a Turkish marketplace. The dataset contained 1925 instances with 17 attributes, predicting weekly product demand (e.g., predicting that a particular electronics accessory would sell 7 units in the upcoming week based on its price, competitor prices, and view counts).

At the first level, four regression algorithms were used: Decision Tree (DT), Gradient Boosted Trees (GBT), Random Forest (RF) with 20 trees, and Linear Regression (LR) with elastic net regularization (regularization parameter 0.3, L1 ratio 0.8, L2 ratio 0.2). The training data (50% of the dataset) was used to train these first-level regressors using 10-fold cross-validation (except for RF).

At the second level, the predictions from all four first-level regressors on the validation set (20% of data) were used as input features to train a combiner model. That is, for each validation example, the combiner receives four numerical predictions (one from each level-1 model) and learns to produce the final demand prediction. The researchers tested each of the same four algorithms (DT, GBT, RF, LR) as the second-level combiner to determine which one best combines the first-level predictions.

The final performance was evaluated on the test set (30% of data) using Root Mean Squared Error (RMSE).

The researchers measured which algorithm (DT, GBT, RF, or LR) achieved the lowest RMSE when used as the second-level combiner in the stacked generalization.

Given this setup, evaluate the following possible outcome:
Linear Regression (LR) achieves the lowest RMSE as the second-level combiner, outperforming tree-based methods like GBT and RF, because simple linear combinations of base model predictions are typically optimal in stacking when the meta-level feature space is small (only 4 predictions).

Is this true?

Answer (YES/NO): YES